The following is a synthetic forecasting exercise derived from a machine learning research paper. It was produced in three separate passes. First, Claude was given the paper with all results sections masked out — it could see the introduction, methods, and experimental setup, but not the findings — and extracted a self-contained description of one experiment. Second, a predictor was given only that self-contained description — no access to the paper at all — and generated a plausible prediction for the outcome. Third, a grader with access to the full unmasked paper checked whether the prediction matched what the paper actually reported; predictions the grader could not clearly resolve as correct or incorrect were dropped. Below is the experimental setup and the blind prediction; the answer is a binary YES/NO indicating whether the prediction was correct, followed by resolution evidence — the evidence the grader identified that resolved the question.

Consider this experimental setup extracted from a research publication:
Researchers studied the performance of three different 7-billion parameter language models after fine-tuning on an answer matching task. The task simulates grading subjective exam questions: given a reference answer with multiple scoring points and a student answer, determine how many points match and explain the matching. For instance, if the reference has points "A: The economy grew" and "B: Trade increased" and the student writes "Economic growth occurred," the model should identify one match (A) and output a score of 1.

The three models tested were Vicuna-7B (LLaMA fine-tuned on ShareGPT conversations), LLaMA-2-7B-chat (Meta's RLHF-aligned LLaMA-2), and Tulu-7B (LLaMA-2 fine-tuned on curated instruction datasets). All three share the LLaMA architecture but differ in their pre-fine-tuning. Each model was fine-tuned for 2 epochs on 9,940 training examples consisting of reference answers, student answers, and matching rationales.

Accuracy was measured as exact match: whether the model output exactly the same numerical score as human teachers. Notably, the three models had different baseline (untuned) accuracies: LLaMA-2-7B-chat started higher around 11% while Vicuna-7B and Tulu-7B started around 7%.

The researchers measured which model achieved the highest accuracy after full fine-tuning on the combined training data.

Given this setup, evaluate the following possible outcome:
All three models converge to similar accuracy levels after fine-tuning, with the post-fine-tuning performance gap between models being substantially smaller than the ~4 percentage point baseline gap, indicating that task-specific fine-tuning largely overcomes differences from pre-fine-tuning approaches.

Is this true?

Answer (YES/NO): NO